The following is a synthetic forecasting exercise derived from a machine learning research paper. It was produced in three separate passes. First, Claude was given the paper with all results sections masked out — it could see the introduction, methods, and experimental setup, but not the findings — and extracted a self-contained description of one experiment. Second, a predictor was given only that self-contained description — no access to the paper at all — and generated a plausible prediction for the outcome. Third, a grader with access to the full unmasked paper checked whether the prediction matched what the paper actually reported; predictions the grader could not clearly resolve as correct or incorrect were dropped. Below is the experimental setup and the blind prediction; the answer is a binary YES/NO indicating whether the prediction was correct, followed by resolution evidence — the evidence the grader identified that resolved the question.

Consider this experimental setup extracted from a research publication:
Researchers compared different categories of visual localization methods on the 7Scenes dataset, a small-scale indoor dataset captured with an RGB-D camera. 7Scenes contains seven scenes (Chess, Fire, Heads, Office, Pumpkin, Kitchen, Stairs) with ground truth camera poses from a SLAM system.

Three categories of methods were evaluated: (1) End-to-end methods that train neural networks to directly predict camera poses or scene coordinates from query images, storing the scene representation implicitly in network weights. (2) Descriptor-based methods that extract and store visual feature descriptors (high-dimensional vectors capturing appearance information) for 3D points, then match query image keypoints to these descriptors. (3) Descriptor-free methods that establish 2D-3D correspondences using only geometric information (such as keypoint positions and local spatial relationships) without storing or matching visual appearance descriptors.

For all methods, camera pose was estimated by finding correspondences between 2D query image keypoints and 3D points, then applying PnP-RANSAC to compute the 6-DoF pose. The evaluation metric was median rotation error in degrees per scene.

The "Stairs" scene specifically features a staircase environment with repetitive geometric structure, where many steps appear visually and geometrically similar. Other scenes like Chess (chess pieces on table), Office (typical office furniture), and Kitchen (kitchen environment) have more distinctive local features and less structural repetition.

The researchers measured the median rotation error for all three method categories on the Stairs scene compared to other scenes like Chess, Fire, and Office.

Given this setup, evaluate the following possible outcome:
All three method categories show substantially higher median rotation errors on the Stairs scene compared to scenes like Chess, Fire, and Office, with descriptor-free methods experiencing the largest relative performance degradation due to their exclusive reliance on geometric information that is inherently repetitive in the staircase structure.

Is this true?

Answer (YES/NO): NO